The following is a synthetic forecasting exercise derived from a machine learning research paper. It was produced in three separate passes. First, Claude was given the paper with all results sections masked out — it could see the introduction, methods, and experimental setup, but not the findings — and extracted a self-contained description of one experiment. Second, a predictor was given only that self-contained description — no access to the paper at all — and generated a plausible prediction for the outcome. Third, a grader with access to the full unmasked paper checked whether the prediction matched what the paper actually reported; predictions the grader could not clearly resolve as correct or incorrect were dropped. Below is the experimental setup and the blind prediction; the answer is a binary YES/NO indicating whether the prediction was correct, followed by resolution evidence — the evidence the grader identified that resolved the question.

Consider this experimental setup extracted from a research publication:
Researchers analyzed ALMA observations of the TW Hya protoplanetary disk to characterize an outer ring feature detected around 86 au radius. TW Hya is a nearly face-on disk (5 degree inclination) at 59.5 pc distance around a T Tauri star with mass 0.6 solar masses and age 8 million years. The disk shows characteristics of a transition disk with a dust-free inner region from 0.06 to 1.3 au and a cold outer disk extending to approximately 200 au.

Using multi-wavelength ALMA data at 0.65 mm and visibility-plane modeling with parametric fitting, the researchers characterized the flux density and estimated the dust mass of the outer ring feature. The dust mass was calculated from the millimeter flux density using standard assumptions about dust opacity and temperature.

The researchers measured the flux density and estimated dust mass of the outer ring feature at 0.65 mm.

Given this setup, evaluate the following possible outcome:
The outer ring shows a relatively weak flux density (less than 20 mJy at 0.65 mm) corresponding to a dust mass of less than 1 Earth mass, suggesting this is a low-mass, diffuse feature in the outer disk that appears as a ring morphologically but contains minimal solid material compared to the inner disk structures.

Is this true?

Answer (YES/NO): NO